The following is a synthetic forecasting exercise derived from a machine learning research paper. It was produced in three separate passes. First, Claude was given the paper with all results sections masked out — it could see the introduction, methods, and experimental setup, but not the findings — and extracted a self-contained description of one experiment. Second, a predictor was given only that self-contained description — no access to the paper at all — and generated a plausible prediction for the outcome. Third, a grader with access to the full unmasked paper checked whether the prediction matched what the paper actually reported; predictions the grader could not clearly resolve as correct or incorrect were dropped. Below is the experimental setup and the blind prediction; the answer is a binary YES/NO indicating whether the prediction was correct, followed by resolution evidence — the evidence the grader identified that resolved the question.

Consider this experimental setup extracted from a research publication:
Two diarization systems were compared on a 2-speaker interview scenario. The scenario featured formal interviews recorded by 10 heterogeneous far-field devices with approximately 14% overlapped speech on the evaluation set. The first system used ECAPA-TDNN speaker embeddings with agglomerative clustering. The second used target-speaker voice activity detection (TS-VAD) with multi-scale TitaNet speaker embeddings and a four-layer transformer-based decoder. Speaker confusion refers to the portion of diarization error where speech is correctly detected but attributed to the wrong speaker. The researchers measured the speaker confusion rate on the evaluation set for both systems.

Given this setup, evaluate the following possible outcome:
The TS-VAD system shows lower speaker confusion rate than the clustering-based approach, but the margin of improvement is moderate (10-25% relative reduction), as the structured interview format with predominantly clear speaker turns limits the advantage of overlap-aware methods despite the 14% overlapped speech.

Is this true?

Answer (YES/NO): NO